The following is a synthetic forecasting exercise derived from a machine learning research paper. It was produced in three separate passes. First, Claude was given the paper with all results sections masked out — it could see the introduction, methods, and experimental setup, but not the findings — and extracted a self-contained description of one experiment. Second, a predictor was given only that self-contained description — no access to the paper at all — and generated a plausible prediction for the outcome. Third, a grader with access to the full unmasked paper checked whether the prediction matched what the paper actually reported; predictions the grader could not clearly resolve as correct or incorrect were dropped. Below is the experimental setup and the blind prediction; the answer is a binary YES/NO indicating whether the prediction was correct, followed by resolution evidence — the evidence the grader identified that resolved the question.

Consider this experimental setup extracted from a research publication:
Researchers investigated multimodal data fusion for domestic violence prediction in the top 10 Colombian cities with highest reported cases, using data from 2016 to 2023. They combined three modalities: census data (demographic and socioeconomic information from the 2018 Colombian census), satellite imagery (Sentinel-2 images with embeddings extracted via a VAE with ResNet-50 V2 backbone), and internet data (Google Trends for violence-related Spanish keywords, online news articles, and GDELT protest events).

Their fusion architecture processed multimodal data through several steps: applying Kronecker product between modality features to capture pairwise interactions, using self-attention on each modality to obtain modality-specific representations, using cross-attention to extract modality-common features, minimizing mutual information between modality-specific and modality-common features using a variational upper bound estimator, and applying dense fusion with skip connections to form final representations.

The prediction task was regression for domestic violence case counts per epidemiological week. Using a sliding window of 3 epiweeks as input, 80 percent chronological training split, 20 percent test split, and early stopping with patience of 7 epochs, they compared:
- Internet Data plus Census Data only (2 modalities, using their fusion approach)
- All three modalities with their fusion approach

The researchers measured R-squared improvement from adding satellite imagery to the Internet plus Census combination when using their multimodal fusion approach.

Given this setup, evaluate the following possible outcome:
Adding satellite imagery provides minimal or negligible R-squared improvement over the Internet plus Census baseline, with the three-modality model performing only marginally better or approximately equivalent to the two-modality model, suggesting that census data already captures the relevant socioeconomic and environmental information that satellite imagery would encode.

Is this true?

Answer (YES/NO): NO